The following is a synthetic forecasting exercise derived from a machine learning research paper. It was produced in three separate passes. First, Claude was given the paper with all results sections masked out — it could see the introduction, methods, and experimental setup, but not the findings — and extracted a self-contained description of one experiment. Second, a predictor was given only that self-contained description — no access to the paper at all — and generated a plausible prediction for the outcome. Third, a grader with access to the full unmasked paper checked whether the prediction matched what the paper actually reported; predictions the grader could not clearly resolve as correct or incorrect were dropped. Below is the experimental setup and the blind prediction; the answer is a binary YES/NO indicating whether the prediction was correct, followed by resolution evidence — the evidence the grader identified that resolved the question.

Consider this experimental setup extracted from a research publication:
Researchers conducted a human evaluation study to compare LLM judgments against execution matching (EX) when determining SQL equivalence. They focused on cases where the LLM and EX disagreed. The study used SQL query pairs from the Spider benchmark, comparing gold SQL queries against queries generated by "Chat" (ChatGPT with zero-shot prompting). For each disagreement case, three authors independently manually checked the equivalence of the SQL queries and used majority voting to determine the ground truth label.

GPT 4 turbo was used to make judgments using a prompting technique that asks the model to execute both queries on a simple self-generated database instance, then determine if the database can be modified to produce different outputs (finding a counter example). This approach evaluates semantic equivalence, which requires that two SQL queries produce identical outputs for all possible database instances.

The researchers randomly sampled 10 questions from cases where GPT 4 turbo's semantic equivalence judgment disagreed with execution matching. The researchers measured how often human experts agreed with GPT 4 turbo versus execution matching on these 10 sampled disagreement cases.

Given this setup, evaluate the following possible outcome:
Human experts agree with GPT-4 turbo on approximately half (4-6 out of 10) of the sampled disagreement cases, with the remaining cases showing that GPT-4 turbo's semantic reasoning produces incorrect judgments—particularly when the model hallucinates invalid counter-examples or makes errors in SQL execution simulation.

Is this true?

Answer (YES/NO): NO